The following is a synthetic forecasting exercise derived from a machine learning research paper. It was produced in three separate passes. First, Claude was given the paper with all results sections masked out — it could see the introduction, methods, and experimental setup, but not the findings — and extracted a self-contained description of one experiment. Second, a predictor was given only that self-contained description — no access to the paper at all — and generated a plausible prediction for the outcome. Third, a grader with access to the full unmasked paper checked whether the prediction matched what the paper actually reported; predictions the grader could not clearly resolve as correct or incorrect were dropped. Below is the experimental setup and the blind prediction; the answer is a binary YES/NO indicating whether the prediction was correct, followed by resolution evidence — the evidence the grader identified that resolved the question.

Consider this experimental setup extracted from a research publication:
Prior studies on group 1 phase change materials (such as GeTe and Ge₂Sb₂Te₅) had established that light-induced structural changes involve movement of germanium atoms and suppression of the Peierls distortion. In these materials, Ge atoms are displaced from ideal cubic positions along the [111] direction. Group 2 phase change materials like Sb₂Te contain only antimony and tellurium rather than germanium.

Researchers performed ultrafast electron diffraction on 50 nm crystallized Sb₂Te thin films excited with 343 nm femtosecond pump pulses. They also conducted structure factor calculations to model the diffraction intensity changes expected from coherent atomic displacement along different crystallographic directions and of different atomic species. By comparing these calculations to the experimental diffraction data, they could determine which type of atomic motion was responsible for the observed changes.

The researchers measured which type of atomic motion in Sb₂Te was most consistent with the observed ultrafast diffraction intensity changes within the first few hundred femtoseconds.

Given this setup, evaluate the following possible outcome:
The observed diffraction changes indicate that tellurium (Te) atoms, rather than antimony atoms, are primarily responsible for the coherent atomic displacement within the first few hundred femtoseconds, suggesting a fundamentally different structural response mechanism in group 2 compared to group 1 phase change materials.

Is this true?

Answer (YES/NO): NO